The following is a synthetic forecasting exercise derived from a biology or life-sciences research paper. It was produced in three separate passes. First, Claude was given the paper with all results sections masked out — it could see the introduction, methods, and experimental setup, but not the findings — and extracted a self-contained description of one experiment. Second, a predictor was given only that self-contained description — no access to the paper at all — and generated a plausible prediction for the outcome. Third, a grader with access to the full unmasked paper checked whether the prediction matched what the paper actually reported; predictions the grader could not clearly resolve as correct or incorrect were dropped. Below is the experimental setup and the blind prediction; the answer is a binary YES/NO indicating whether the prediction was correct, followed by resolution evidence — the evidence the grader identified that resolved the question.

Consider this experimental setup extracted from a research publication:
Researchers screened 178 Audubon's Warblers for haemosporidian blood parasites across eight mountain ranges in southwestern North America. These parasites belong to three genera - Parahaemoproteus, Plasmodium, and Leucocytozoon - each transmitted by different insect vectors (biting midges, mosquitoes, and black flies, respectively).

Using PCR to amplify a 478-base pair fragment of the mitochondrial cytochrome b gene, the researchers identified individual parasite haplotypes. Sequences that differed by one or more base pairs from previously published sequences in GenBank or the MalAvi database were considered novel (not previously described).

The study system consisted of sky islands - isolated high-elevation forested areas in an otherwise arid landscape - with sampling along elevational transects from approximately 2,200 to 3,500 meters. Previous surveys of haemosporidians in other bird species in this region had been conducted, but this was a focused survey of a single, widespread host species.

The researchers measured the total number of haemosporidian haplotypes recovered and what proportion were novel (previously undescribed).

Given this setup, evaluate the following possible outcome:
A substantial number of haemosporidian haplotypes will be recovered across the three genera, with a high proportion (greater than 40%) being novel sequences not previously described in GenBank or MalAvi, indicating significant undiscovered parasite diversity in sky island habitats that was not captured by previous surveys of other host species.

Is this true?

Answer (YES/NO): YES